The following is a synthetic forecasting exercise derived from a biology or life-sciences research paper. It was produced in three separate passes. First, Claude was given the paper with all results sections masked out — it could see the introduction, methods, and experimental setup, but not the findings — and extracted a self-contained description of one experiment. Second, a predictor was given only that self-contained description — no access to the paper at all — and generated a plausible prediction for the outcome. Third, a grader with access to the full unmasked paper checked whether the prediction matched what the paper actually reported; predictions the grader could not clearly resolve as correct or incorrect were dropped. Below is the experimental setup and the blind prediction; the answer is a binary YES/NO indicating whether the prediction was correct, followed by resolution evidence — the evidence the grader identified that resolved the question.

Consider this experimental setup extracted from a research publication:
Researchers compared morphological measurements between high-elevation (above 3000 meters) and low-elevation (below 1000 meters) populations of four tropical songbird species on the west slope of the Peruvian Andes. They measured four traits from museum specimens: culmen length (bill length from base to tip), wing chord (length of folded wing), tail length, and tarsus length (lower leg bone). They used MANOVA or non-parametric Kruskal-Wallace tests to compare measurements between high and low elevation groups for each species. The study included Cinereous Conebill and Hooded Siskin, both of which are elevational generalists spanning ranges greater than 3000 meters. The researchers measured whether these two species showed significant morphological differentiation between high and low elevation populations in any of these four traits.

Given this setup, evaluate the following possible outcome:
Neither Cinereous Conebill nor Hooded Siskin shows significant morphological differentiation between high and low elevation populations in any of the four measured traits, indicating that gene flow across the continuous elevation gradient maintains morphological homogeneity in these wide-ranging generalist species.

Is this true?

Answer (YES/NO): NO